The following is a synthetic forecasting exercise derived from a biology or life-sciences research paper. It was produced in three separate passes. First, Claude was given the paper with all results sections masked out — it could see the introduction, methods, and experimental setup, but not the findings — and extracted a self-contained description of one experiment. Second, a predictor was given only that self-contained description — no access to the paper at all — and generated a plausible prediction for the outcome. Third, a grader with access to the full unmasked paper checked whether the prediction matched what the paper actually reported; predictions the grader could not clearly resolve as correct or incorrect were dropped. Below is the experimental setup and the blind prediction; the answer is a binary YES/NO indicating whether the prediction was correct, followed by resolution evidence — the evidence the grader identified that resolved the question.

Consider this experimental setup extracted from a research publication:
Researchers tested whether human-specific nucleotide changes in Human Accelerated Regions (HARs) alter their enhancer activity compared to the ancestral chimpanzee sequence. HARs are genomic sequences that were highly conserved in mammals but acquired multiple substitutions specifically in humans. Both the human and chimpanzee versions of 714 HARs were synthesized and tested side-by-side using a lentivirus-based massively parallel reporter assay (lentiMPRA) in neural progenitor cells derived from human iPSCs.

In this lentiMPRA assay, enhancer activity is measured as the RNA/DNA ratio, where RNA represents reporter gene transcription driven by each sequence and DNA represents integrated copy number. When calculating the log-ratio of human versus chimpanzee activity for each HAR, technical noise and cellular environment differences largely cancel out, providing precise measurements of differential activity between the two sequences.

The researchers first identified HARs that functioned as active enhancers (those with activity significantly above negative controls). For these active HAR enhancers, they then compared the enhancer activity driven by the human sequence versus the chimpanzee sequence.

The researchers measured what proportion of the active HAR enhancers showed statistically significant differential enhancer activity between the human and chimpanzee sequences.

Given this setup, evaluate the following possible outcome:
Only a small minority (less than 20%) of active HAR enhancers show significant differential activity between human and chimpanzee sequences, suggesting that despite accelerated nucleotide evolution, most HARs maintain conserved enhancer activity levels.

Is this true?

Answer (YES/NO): NO